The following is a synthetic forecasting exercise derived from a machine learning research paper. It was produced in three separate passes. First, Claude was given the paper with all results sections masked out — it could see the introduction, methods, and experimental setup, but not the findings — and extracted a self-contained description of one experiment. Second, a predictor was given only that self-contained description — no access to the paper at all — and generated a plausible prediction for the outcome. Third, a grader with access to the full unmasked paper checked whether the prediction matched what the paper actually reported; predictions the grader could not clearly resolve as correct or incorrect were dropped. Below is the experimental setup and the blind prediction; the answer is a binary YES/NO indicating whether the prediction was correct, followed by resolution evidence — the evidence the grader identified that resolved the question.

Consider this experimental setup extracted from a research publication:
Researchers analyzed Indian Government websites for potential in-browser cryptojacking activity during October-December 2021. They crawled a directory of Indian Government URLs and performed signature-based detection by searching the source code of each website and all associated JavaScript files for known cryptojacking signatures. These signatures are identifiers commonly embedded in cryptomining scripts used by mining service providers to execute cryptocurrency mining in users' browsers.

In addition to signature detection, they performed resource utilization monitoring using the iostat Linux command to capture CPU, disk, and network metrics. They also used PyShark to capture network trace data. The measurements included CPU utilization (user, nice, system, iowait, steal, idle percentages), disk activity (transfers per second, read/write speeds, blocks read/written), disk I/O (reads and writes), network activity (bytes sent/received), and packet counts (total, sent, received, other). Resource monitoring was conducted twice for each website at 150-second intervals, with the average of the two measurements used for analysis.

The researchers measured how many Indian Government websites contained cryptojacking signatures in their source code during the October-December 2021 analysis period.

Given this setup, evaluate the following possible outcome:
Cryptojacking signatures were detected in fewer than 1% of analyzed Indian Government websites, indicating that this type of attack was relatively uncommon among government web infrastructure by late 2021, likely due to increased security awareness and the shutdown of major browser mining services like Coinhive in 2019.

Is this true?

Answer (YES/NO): NO